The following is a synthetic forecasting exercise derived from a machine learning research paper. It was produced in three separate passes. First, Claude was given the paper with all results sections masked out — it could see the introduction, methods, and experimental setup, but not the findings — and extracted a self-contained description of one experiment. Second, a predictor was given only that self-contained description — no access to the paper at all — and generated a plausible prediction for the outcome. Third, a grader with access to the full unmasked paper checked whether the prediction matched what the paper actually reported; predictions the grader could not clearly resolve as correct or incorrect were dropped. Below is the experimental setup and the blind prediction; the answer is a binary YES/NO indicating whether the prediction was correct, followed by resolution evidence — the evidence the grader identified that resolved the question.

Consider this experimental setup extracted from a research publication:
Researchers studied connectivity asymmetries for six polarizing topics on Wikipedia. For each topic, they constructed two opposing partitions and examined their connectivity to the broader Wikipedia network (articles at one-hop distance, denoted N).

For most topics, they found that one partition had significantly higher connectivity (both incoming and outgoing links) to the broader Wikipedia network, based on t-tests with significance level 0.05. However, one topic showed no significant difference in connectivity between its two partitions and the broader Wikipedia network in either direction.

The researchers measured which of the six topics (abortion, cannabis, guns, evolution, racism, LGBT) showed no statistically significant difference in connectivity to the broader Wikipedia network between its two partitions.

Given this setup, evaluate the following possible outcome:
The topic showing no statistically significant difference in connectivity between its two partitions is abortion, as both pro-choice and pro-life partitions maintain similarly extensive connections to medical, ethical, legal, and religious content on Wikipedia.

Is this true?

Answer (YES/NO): YES